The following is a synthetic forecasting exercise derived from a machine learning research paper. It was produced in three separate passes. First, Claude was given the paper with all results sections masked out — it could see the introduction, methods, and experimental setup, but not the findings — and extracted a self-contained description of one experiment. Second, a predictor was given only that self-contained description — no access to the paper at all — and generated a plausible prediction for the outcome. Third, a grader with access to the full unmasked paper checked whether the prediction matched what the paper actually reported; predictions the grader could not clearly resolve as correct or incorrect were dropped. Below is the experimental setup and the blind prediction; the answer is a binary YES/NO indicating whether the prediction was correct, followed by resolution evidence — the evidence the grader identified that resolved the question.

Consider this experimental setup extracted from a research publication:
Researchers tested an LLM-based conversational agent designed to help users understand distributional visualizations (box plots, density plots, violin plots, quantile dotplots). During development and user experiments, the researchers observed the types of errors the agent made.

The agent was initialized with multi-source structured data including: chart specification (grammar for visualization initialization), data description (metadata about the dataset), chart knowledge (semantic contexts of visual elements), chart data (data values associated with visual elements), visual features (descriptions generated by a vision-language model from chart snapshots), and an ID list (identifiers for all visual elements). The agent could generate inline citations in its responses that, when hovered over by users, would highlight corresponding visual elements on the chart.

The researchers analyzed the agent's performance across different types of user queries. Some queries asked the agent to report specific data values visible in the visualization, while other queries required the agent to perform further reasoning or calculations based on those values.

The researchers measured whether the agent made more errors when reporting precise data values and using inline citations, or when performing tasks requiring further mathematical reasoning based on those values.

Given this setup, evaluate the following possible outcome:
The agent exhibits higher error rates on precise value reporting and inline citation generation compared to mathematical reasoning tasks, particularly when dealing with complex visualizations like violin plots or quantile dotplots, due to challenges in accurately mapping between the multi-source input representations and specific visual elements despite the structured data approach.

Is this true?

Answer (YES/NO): NO